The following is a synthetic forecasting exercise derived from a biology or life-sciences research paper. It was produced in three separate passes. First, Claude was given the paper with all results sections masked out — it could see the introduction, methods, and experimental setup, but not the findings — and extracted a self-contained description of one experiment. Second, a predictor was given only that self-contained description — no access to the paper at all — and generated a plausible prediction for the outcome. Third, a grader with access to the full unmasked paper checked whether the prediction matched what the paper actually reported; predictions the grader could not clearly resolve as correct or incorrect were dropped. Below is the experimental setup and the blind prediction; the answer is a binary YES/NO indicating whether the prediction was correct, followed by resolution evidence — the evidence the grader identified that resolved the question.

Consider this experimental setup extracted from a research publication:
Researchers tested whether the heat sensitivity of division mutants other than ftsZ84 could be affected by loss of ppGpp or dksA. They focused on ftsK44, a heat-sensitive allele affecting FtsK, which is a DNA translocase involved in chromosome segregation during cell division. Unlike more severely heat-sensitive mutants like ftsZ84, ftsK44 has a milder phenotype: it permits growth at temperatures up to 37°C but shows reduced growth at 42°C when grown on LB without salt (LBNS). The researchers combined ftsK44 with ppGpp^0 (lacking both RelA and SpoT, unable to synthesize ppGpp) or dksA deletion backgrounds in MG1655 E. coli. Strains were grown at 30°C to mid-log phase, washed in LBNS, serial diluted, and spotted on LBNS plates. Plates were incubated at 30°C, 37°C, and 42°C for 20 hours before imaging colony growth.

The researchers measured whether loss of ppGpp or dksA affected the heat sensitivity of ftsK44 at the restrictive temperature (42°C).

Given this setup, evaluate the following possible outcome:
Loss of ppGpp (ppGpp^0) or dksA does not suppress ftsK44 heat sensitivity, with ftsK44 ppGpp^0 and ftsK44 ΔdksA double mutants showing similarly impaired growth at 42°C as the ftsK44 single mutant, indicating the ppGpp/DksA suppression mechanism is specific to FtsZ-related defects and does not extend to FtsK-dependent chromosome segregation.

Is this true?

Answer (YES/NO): NO